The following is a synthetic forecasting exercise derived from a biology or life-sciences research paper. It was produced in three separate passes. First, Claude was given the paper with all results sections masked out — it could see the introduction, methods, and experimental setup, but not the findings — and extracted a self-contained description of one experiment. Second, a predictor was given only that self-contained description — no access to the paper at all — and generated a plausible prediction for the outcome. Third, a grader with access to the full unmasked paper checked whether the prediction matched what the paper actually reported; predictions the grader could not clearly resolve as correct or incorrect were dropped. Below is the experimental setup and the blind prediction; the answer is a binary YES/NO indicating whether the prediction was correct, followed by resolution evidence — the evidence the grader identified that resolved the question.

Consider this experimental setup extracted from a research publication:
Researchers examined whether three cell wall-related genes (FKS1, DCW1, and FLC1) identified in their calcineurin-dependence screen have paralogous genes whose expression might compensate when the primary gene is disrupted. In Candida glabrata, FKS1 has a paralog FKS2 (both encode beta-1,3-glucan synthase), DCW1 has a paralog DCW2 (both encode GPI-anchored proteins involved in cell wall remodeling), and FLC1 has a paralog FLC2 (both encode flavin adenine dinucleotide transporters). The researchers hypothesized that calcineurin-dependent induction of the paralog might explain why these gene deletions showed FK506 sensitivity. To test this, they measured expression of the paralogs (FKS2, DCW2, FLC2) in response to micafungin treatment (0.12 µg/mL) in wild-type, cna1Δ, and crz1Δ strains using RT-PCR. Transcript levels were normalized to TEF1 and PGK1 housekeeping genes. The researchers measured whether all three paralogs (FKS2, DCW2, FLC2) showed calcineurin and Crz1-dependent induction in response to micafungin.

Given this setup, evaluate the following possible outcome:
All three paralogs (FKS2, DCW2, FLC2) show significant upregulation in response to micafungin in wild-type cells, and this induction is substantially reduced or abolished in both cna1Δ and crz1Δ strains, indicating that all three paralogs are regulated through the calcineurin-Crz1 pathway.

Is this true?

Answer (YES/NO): NO